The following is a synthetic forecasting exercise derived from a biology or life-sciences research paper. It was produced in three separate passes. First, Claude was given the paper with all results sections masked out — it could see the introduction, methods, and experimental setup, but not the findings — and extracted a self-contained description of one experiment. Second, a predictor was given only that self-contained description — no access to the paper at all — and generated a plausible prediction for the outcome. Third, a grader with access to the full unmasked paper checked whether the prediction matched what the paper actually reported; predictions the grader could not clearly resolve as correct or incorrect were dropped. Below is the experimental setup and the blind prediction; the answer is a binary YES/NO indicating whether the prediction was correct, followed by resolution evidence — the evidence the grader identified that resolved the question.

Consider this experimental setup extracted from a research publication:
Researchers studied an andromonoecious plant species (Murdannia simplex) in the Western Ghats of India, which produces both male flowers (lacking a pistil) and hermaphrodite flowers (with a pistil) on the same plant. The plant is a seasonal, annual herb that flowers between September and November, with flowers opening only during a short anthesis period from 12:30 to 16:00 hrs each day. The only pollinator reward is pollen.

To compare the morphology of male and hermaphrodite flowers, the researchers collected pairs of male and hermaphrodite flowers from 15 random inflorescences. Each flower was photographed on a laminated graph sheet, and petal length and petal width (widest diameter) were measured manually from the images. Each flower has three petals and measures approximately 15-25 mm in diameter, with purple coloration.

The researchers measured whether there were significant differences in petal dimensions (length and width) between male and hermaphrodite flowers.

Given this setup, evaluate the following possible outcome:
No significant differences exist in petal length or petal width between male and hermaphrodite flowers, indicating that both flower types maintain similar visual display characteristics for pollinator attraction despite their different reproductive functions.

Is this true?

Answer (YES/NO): YES